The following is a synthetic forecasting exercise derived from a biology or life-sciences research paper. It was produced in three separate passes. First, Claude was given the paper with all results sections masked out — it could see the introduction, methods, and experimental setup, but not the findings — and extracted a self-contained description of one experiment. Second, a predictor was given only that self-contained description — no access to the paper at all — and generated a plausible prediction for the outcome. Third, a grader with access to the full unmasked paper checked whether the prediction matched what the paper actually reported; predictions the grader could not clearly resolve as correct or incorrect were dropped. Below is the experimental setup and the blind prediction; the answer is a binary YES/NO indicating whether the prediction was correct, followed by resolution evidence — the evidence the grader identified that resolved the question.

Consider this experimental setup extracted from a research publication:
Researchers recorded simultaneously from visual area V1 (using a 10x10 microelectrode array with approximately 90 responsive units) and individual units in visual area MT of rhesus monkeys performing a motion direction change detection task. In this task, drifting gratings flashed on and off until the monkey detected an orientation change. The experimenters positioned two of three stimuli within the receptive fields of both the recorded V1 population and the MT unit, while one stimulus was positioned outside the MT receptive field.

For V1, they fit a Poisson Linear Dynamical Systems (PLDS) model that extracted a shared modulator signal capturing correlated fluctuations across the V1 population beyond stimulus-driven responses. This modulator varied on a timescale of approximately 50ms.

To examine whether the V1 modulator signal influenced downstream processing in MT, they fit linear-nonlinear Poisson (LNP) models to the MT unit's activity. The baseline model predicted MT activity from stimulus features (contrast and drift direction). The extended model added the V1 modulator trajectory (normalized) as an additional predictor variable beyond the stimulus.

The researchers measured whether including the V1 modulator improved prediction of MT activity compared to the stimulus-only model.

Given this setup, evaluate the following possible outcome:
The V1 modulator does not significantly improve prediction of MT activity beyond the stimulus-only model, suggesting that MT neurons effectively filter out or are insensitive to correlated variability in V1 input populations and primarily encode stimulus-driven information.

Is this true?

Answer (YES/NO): NO